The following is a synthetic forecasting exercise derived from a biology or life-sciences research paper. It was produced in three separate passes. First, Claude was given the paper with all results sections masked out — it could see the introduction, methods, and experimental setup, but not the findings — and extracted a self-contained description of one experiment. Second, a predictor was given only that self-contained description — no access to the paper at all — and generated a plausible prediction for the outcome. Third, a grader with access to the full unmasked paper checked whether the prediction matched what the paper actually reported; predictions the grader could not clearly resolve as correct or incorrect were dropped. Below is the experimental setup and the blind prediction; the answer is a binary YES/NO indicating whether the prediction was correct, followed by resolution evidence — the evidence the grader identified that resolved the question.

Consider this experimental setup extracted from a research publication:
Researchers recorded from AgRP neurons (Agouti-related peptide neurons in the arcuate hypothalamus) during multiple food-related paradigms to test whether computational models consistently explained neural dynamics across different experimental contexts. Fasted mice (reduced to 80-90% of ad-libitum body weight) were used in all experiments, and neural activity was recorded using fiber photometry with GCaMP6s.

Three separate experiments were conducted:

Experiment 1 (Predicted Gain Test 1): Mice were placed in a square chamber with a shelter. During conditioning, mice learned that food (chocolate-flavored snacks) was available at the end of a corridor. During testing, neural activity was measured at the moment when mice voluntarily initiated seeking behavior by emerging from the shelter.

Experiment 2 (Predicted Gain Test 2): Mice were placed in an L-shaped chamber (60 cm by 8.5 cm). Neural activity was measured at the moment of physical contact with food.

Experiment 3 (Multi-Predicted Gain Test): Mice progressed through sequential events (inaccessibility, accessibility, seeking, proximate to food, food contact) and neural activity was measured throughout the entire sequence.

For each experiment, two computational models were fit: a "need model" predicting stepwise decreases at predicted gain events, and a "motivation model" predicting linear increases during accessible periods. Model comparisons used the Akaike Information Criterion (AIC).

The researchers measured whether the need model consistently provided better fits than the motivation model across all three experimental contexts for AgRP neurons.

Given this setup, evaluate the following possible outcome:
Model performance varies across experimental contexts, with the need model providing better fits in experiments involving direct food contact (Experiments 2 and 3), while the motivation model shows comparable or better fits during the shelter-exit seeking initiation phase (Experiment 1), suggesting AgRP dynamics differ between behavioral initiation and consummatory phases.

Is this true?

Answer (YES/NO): NO